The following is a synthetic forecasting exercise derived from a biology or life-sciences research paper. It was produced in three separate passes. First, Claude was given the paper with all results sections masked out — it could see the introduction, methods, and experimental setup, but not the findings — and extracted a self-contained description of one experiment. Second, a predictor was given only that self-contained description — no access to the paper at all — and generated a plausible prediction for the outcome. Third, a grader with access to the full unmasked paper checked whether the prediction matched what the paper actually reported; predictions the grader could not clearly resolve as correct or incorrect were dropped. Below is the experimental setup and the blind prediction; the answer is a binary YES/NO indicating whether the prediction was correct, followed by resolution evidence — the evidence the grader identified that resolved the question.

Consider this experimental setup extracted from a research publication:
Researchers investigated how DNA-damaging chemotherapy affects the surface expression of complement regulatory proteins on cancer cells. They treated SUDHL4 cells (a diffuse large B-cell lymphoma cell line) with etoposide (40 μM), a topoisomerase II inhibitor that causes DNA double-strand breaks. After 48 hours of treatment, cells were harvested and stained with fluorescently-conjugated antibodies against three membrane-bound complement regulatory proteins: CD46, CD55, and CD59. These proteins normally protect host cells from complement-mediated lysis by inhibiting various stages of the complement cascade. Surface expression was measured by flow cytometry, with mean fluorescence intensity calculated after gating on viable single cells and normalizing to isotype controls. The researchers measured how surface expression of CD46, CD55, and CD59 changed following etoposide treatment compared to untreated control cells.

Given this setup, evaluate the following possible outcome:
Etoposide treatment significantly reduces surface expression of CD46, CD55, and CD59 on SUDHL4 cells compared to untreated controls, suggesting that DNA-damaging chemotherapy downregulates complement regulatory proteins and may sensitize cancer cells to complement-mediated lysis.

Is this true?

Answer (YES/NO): NO